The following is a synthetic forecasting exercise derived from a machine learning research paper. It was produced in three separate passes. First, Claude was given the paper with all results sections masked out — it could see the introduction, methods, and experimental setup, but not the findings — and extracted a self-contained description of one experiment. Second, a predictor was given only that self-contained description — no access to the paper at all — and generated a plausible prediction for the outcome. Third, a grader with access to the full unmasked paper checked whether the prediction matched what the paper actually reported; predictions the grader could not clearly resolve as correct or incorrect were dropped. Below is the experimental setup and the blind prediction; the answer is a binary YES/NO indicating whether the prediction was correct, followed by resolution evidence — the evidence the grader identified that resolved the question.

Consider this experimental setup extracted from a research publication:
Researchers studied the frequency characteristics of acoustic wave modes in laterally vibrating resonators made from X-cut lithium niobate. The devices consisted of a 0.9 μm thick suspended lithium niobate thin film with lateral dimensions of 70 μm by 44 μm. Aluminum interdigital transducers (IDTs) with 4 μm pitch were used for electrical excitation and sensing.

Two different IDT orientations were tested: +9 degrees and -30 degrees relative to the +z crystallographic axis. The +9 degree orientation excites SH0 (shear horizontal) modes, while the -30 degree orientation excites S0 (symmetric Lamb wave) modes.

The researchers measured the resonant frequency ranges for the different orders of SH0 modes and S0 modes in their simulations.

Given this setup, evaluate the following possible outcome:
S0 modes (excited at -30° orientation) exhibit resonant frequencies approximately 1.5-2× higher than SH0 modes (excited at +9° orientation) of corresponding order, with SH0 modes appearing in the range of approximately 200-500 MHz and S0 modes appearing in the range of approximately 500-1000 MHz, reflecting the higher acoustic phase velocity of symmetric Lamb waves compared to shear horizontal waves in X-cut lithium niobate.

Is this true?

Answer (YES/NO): NO